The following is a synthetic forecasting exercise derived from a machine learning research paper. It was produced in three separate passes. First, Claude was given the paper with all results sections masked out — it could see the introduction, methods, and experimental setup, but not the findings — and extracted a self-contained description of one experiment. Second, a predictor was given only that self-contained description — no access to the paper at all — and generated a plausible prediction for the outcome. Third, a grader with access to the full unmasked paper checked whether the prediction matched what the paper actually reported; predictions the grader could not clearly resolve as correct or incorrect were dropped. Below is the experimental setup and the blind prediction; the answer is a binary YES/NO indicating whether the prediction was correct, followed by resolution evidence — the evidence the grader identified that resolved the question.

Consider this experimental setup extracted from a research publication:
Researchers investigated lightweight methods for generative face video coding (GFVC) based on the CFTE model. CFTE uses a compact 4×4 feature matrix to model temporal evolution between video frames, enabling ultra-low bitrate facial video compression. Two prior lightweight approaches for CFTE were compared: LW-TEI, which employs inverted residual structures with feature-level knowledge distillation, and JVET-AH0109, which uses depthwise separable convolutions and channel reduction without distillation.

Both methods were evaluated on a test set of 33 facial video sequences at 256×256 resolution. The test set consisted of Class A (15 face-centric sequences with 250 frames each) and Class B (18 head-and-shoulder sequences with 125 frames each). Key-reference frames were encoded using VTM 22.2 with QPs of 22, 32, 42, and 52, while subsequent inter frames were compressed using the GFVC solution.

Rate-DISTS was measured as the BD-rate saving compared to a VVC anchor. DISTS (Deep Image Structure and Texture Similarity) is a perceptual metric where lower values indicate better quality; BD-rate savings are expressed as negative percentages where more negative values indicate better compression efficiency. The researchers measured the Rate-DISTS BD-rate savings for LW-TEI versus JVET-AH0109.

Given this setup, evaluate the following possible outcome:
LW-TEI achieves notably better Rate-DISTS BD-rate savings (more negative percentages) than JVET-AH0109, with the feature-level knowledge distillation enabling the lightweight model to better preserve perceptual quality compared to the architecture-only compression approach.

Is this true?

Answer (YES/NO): YES